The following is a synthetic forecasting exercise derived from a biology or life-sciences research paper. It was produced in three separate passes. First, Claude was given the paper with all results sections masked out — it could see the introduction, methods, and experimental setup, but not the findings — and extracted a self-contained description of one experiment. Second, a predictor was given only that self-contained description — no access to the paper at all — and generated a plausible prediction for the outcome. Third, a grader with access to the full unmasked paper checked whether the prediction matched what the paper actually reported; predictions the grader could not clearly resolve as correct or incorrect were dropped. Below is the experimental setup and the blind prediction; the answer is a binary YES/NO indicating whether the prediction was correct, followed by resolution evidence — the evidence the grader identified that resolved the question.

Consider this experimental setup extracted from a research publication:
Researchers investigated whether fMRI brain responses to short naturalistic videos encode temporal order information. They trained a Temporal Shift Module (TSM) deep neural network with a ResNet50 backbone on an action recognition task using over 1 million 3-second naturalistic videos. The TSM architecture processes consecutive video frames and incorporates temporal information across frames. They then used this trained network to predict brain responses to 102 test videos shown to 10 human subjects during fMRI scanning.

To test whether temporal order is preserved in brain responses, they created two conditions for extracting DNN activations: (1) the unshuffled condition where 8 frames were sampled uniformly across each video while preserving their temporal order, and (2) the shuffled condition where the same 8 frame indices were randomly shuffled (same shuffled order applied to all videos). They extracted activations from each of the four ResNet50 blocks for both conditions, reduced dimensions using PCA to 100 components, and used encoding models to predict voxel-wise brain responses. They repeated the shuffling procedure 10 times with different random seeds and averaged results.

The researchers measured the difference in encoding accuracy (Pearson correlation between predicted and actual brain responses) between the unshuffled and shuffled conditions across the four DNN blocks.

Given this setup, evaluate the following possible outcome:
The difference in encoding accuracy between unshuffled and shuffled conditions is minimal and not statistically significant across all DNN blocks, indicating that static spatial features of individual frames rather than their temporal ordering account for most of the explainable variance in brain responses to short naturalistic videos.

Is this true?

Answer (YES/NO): NO